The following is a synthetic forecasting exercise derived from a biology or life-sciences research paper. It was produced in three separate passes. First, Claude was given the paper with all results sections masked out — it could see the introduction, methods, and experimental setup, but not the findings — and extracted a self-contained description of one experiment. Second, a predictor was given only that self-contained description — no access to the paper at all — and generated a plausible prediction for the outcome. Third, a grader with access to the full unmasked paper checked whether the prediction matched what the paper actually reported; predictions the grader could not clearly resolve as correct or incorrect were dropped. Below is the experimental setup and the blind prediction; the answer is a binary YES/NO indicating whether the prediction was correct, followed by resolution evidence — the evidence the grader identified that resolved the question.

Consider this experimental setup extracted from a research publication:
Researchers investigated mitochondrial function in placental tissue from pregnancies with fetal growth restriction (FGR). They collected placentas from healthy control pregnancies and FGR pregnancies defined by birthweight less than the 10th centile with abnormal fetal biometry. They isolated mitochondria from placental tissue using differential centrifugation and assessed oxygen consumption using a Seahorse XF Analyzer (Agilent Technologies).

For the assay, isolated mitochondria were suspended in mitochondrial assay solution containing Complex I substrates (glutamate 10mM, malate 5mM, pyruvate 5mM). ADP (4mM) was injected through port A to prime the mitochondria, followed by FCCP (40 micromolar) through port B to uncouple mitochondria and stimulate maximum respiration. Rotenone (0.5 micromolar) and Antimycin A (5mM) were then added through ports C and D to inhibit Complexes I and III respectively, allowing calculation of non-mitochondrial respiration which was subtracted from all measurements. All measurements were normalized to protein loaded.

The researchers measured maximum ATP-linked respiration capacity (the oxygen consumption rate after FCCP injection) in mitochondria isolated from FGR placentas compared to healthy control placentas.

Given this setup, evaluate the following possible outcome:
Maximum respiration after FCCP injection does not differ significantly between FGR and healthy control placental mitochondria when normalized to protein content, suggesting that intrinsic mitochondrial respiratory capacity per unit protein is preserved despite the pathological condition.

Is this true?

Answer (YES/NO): NO